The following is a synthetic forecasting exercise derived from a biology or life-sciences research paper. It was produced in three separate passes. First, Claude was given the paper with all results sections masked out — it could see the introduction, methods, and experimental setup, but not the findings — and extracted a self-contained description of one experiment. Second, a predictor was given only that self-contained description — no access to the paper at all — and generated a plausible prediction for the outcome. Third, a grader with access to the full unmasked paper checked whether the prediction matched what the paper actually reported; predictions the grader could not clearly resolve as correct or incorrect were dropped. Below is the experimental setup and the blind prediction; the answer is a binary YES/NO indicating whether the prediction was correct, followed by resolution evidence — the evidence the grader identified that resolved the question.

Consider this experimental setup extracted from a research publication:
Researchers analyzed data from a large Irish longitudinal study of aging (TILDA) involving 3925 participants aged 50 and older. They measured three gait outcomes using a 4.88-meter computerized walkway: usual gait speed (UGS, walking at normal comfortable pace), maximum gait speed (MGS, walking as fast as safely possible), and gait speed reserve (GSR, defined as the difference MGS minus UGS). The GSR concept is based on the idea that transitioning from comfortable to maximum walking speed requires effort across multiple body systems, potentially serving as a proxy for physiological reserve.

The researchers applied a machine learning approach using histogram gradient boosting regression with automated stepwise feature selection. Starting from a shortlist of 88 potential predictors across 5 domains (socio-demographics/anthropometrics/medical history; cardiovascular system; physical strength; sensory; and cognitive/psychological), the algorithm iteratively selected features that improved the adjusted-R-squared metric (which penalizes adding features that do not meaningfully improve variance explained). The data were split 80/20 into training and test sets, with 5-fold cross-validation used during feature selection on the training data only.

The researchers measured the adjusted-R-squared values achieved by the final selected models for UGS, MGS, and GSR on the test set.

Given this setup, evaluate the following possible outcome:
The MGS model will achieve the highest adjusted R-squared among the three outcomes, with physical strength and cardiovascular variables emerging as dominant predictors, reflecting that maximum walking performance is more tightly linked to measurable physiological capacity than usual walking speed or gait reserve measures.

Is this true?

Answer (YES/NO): NO